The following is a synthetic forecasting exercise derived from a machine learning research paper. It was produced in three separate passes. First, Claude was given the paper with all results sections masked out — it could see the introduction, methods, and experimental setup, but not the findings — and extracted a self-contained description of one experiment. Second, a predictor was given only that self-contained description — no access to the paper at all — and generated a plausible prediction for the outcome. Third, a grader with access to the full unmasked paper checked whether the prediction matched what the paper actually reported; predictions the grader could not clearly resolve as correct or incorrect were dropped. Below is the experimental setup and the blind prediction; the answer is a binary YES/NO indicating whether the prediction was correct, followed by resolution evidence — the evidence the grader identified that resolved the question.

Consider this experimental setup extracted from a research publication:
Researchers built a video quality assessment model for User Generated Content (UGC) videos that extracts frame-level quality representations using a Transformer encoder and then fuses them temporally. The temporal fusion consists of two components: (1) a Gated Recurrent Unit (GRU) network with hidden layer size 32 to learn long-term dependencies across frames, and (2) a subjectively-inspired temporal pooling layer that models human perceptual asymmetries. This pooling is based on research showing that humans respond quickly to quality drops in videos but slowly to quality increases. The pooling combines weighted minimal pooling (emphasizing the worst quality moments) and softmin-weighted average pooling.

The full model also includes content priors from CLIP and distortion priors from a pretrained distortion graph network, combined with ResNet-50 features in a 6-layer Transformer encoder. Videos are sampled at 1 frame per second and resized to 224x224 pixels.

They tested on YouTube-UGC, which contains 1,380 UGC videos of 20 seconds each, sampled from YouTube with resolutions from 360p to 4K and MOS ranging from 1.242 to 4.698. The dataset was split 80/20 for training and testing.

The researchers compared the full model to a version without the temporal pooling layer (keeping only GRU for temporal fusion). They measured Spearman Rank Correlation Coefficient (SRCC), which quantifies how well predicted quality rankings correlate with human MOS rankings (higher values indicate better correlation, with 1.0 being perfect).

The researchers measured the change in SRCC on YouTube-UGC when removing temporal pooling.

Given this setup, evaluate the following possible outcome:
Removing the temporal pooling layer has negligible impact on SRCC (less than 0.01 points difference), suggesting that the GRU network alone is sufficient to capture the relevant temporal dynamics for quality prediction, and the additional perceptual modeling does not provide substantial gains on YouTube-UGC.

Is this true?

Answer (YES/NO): NO